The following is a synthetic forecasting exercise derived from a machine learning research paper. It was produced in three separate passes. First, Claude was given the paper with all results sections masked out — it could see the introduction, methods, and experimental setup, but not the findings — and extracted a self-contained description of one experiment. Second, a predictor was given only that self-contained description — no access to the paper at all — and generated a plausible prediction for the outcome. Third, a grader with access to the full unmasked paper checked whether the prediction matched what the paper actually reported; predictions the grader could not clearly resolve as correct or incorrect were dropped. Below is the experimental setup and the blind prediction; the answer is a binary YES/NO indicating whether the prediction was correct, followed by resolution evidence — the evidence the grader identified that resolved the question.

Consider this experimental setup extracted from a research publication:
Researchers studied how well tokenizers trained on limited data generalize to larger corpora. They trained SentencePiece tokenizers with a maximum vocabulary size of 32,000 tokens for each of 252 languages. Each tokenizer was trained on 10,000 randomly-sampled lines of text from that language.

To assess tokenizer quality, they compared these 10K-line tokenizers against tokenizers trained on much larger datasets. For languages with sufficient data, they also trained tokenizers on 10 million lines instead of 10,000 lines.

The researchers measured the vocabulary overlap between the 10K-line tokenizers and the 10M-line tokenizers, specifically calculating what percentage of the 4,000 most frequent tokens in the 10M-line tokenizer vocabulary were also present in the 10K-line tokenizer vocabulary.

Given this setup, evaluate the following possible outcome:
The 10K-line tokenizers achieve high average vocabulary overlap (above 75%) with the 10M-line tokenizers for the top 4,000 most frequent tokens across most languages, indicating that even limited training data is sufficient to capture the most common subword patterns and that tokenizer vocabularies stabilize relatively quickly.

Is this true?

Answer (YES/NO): YES